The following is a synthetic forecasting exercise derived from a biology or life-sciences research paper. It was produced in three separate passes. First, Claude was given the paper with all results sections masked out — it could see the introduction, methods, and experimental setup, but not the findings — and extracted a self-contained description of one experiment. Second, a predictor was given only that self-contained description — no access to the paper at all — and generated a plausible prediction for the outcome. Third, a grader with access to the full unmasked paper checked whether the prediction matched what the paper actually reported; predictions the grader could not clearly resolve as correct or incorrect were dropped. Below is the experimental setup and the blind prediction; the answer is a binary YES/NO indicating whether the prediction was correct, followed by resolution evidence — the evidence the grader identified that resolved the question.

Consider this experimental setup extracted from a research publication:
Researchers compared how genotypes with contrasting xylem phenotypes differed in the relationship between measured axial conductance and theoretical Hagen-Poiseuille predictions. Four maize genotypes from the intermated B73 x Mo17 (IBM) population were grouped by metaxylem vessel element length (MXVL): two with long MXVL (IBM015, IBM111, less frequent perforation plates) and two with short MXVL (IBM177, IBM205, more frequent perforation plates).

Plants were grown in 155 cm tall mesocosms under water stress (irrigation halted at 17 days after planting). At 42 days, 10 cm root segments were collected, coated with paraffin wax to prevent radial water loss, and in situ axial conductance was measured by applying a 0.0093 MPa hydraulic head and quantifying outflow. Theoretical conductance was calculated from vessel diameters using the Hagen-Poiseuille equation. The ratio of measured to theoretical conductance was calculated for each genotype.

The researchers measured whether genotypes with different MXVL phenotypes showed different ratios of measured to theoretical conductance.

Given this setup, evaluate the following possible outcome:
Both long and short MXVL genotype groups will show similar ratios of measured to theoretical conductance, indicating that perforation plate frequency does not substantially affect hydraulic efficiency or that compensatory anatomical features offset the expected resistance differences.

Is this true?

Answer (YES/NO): NO